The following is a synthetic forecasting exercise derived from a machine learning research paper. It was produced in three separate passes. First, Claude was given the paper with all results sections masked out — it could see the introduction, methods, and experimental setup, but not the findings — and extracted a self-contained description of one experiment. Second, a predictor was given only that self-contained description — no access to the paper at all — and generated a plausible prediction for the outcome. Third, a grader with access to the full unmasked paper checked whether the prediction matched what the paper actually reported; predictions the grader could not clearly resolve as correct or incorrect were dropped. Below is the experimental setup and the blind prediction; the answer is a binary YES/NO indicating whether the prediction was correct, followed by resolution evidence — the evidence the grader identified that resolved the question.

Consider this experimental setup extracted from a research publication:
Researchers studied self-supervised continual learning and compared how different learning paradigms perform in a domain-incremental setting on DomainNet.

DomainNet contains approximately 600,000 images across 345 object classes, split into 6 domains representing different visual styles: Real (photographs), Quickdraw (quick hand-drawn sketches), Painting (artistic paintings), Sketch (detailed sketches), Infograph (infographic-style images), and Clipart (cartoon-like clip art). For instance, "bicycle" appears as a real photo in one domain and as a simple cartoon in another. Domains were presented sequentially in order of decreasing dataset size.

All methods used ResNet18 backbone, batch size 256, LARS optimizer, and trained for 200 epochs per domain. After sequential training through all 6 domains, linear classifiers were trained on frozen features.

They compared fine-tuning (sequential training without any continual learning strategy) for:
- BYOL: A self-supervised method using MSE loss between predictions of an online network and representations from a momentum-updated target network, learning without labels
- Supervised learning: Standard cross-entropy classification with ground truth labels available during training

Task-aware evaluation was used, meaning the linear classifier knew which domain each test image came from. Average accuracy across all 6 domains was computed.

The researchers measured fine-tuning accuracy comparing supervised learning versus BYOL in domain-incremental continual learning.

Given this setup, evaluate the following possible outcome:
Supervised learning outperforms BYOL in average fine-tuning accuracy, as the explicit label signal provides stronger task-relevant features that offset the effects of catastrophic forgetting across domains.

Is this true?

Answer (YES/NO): YES